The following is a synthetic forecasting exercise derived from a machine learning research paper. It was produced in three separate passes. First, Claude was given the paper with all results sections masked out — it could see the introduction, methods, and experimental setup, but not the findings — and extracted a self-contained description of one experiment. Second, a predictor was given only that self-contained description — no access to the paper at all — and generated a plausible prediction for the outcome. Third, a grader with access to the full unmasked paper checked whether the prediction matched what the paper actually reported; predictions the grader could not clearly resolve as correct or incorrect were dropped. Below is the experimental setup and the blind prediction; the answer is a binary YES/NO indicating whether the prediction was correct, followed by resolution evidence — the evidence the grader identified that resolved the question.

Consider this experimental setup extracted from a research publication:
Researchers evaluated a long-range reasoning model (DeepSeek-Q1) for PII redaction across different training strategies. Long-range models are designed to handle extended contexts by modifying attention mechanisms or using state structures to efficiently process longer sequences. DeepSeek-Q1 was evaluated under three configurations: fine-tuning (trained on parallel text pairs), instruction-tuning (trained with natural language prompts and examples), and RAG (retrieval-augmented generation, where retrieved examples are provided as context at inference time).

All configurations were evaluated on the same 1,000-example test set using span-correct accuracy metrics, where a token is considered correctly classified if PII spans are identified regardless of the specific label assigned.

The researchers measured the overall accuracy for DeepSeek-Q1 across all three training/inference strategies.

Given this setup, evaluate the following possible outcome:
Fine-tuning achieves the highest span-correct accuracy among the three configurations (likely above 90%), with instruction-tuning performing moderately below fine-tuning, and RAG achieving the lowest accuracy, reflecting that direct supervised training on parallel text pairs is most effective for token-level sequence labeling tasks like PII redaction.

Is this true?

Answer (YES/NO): NO